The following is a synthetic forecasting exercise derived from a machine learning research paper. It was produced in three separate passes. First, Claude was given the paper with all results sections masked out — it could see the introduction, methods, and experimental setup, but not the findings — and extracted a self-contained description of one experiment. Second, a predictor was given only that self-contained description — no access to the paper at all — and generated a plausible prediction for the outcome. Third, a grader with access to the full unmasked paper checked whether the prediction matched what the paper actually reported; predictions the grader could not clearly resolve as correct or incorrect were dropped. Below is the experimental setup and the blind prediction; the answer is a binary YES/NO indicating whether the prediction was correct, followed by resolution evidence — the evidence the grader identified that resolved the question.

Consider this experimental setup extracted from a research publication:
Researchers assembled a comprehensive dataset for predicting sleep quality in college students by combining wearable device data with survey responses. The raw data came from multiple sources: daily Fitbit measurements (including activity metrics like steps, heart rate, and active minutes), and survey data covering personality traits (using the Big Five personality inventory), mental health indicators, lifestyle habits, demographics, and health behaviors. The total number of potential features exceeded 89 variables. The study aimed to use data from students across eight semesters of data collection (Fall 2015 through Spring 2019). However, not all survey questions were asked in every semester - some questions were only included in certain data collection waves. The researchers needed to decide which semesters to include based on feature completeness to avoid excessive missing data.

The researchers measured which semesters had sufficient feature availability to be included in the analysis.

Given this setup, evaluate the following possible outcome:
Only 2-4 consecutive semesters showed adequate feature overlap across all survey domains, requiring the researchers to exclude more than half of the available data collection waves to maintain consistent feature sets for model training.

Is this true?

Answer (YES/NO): YES